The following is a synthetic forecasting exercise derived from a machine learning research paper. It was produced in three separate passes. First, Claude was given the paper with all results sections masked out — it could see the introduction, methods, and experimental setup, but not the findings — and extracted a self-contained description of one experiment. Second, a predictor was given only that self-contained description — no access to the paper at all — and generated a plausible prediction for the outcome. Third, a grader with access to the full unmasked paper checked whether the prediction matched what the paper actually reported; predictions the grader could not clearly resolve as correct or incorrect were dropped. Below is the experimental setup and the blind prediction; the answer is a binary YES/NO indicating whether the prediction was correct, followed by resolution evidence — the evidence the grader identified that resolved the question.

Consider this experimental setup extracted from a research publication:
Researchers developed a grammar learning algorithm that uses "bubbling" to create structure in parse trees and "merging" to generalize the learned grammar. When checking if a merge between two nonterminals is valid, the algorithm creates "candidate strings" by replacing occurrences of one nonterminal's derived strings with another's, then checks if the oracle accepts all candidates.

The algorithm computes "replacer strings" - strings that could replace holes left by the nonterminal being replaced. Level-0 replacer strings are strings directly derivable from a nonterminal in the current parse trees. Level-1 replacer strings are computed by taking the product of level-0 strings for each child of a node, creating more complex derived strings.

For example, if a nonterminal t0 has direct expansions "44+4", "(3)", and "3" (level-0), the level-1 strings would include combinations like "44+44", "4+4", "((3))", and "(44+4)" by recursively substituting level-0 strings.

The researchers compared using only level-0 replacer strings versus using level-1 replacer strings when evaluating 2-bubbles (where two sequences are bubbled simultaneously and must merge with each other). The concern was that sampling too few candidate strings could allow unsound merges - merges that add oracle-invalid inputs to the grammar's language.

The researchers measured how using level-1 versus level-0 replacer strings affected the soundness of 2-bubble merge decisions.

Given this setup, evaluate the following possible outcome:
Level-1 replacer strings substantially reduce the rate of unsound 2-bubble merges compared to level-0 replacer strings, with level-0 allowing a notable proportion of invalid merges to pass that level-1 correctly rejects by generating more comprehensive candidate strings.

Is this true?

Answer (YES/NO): YES